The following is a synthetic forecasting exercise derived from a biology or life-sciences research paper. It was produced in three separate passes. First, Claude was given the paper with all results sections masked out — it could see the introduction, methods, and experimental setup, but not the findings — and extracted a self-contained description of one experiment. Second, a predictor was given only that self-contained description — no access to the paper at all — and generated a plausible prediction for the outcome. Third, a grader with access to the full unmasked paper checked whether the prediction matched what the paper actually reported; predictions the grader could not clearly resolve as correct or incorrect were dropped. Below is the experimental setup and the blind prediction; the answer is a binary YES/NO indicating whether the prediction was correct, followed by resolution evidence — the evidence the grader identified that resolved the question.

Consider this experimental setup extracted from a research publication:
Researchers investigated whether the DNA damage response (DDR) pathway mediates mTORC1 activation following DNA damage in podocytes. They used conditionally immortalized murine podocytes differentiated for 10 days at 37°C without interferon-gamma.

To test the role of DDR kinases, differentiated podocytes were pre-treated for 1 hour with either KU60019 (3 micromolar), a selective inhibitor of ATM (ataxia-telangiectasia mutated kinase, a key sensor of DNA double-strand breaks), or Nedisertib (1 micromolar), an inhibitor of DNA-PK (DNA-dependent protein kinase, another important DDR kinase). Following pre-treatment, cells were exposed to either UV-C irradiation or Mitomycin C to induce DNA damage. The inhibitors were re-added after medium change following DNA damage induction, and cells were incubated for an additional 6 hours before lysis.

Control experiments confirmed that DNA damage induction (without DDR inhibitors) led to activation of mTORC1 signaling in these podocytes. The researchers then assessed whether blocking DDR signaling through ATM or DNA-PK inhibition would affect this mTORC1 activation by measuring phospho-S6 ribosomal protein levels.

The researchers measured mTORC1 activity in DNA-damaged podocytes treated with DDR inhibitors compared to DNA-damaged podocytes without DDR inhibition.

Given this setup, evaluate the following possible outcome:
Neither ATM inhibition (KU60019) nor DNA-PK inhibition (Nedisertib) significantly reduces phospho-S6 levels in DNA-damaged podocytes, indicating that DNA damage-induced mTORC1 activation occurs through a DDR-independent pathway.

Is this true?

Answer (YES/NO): NO